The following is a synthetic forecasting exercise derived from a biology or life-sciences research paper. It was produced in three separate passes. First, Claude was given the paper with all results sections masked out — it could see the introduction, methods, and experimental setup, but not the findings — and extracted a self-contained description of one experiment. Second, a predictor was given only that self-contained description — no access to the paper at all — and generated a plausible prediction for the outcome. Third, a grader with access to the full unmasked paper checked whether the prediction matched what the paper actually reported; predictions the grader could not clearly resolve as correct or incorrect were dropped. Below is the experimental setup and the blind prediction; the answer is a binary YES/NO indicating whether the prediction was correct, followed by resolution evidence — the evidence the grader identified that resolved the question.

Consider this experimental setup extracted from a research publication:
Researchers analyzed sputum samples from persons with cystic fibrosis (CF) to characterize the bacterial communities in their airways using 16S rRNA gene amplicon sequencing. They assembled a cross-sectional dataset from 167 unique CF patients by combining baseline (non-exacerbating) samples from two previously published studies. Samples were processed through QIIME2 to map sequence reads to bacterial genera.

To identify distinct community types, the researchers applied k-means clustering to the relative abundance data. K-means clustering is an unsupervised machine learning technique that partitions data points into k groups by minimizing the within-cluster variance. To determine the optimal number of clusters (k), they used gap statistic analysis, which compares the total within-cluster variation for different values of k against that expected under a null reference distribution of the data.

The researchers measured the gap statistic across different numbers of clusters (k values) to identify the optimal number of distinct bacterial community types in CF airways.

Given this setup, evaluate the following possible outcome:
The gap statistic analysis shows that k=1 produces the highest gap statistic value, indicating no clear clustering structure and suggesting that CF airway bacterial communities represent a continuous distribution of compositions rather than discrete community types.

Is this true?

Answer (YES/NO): NO